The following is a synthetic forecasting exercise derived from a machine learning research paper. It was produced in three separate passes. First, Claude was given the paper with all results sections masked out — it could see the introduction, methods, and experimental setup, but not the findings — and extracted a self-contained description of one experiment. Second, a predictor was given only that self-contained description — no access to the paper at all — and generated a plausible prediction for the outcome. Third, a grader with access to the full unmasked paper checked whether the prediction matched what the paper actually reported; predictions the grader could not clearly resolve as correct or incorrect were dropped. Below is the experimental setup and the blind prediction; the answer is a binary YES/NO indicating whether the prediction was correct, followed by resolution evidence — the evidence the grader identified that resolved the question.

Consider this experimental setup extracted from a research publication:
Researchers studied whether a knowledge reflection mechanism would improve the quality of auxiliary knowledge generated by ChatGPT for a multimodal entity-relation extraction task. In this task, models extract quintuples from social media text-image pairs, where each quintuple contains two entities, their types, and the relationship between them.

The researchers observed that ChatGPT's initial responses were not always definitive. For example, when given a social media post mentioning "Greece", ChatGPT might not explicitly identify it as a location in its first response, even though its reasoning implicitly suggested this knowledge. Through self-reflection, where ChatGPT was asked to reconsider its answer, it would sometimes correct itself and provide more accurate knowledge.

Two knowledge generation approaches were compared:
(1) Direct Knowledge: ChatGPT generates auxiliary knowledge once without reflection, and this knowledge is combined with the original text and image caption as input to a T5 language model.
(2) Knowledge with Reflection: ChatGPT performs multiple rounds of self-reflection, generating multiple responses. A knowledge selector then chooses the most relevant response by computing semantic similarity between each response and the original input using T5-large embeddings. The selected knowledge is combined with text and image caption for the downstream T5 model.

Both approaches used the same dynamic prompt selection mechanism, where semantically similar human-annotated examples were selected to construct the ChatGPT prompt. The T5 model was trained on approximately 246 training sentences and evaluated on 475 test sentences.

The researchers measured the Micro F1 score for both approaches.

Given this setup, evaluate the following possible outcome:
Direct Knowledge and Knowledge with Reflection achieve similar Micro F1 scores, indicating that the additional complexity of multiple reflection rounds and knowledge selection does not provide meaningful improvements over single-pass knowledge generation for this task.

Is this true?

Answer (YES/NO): NO